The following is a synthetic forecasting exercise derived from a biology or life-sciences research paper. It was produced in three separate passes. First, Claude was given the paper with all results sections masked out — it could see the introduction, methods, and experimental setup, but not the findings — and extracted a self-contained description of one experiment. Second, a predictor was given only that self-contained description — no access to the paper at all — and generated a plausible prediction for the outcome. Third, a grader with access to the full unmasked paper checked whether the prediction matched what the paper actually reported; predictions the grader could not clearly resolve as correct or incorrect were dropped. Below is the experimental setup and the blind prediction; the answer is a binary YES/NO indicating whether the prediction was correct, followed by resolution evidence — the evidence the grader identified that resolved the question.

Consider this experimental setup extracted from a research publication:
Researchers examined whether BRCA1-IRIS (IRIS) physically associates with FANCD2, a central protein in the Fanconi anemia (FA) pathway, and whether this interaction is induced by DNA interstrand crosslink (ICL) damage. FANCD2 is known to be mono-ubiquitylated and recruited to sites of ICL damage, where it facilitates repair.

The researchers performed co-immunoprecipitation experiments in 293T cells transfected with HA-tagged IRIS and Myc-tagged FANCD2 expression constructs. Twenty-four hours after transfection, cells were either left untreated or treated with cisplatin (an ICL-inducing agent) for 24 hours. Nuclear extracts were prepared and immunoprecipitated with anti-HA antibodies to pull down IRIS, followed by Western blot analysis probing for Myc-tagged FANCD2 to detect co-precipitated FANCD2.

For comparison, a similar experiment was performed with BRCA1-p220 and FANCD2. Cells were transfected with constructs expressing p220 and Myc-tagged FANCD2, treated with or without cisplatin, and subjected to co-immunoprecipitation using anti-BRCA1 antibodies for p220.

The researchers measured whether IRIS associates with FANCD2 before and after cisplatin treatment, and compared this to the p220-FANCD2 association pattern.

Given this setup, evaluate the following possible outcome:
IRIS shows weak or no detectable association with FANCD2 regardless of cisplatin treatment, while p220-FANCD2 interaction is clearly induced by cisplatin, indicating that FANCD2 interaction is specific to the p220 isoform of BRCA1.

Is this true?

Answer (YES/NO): NO